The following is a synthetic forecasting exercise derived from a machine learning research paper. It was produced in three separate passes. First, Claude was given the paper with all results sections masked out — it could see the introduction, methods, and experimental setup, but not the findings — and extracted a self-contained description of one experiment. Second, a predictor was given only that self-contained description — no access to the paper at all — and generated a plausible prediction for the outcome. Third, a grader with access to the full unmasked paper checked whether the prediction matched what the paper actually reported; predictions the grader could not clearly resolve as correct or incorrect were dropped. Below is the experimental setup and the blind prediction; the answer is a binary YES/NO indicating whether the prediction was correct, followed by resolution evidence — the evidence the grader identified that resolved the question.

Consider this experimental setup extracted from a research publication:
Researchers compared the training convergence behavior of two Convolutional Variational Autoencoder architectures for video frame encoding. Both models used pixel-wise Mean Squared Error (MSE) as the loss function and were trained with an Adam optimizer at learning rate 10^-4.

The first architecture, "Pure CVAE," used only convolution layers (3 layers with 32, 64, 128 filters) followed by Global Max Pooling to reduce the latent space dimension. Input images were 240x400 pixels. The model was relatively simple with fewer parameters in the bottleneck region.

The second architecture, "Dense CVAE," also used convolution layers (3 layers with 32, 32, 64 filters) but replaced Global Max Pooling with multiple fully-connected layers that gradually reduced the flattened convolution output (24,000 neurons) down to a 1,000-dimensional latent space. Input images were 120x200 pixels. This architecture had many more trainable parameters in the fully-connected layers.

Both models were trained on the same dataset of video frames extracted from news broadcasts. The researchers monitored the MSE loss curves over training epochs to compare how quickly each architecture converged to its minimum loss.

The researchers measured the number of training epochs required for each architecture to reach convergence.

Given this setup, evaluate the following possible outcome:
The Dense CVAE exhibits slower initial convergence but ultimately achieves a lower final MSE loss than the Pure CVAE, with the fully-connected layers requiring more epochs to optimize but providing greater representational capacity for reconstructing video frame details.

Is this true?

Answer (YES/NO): YES